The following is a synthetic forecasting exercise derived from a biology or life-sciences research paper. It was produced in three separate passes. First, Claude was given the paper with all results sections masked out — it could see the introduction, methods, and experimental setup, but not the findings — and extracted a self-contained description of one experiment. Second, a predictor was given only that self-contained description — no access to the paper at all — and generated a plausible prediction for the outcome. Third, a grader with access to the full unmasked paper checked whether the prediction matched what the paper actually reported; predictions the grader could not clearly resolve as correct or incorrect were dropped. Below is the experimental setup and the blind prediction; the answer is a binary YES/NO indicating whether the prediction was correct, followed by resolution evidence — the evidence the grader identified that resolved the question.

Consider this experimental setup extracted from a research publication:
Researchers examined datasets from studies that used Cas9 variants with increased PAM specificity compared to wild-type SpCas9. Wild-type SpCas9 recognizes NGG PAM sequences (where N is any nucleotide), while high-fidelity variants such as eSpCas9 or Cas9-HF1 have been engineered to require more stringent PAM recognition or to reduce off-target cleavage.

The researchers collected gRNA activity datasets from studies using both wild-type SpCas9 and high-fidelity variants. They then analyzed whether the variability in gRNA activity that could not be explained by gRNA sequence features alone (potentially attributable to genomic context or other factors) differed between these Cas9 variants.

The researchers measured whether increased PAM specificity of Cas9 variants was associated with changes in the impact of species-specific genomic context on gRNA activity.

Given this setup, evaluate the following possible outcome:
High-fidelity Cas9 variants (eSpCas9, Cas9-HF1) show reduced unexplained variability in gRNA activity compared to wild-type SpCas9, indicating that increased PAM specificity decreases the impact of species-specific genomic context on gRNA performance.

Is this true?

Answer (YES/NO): NO